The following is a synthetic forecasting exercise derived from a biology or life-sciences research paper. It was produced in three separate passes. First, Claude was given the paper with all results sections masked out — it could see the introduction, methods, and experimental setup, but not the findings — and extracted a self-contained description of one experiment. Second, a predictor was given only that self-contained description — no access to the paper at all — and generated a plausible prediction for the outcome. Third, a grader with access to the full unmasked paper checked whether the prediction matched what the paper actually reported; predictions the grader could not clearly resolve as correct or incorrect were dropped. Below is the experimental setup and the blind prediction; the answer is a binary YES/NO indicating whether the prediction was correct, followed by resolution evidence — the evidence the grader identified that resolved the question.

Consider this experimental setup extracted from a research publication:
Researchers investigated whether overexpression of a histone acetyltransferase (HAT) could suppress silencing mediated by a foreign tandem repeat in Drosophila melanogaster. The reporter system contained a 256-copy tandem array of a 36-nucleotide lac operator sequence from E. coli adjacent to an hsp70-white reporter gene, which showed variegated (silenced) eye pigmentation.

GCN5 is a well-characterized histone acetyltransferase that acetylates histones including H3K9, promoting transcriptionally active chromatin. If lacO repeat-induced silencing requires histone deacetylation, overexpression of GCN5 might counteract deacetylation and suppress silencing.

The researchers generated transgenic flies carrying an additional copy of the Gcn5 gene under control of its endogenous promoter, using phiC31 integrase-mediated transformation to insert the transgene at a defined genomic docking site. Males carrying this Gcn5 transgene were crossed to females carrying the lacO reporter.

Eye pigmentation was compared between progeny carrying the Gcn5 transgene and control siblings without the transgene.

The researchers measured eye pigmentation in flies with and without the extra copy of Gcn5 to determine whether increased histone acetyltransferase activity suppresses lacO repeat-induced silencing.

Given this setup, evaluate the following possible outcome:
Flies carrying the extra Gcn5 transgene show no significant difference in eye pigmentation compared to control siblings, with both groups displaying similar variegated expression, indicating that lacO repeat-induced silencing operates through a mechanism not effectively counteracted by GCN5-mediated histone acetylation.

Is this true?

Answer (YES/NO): NO